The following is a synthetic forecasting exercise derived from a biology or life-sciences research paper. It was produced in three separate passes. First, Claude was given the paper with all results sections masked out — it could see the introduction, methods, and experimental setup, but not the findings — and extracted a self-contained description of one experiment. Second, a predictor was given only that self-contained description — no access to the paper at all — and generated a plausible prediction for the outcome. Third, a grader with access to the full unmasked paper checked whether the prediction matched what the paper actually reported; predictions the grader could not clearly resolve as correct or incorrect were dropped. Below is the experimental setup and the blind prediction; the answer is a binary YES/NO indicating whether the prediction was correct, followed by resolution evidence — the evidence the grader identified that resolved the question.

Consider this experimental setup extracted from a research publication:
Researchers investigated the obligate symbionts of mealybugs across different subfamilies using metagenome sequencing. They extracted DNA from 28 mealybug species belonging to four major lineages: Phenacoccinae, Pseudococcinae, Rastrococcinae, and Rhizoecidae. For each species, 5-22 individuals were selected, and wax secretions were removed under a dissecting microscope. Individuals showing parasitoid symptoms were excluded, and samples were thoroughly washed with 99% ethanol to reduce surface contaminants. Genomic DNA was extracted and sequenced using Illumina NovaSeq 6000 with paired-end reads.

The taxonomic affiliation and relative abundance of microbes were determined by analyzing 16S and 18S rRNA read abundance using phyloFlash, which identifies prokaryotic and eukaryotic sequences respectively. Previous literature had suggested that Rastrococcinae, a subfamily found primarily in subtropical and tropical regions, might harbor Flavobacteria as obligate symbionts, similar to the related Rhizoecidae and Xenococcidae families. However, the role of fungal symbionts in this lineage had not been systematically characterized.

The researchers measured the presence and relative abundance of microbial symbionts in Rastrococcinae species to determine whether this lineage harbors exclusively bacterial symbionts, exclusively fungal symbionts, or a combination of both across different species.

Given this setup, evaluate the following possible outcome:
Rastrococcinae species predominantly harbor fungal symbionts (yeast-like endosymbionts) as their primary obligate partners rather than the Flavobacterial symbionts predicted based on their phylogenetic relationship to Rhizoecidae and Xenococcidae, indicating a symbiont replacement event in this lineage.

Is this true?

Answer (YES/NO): NO